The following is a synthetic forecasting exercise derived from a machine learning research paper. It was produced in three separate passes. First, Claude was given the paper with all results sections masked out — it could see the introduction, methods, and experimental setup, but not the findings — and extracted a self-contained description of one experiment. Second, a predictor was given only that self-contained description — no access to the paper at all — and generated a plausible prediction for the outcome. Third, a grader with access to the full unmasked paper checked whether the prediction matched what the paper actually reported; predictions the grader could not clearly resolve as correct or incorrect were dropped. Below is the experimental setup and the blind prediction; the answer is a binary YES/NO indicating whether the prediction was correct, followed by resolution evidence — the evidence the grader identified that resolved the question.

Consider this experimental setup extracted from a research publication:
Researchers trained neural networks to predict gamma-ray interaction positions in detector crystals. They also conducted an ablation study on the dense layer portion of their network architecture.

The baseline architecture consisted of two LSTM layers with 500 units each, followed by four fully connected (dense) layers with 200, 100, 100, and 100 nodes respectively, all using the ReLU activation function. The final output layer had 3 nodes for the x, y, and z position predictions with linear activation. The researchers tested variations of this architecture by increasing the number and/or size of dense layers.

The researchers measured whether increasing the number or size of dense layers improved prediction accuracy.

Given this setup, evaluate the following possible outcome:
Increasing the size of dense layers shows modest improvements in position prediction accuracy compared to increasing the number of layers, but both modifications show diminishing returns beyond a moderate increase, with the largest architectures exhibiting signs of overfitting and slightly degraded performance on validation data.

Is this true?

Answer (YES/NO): NO